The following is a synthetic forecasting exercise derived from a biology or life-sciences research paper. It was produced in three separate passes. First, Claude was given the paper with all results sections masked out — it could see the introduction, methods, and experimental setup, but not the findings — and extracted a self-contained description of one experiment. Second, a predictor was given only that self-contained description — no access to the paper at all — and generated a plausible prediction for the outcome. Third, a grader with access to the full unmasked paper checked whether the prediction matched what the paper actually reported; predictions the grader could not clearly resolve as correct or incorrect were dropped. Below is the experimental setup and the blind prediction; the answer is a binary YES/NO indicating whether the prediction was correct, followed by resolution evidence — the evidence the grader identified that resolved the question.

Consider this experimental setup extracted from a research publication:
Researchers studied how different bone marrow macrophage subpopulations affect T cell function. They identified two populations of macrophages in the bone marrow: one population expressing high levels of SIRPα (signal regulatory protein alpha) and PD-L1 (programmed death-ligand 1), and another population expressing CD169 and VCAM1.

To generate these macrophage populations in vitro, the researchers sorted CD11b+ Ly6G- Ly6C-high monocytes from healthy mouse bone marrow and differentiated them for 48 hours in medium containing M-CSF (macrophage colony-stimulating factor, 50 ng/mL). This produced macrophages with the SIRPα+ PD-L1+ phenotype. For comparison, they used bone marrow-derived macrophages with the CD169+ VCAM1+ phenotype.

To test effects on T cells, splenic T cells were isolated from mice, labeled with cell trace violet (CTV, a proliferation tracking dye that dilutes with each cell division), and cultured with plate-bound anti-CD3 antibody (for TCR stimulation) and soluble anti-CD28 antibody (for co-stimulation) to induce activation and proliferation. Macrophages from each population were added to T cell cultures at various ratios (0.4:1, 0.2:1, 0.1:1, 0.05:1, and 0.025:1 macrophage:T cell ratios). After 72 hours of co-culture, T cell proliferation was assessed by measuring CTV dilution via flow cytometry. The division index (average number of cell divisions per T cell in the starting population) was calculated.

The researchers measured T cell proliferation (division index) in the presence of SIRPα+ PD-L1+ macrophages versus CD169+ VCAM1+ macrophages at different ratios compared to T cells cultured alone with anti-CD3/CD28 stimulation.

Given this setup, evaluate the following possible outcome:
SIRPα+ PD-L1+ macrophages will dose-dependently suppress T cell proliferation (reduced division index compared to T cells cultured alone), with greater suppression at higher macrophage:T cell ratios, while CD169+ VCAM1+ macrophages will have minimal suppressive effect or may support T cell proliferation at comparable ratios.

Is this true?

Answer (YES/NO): YES